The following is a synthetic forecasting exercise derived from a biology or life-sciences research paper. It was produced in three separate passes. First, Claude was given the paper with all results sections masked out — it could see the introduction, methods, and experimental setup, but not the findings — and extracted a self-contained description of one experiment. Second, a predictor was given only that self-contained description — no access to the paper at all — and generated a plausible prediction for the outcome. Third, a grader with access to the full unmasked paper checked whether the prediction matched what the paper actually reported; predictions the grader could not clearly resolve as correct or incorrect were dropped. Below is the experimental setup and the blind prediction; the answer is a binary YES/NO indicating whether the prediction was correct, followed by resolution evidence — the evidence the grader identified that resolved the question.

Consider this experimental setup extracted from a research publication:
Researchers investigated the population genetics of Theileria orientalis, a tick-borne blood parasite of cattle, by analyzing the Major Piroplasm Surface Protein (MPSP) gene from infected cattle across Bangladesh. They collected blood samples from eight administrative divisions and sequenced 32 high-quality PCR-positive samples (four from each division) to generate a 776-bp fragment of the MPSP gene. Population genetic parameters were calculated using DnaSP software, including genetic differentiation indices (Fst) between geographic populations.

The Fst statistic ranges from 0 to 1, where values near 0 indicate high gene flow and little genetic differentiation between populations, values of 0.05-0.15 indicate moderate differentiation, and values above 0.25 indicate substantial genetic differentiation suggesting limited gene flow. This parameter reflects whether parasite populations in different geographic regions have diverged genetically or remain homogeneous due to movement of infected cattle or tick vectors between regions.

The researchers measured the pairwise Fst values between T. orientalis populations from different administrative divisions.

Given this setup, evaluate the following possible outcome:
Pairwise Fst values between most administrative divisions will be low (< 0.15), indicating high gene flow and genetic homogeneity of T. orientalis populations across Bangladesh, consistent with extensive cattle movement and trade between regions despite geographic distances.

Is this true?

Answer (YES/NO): NO